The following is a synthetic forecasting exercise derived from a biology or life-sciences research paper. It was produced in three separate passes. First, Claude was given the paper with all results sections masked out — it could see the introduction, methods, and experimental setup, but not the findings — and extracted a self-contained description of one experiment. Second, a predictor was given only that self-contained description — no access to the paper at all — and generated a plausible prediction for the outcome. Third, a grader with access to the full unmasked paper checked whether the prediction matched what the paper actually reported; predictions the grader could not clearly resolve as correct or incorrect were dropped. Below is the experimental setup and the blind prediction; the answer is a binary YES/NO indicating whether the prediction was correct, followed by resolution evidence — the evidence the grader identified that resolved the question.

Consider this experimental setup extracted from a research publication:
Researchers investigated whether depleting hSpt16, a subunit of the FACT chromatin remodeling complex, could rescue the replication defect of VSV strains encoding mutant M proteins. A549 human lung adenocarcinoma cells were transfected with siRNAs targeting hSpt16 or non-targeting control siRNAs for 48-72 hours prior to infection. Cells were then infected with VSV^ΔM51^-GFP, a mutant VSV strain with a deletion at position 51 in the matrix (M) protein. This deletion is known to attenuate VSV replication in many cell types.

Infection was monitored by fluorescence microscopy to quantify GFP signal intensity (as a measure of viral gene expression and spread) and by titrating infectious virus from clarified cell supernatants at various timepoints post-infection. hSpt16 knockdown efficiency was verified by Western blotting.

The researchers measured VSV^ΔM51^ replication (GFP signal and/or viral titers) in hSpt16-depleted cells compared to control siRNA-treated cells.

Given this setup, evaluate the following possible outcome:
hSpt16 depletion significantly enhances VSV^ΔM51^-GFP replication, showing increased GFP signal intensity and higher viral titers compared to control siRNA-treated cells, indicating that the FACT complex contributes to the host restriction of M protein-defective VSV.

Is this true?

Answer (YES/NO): YES